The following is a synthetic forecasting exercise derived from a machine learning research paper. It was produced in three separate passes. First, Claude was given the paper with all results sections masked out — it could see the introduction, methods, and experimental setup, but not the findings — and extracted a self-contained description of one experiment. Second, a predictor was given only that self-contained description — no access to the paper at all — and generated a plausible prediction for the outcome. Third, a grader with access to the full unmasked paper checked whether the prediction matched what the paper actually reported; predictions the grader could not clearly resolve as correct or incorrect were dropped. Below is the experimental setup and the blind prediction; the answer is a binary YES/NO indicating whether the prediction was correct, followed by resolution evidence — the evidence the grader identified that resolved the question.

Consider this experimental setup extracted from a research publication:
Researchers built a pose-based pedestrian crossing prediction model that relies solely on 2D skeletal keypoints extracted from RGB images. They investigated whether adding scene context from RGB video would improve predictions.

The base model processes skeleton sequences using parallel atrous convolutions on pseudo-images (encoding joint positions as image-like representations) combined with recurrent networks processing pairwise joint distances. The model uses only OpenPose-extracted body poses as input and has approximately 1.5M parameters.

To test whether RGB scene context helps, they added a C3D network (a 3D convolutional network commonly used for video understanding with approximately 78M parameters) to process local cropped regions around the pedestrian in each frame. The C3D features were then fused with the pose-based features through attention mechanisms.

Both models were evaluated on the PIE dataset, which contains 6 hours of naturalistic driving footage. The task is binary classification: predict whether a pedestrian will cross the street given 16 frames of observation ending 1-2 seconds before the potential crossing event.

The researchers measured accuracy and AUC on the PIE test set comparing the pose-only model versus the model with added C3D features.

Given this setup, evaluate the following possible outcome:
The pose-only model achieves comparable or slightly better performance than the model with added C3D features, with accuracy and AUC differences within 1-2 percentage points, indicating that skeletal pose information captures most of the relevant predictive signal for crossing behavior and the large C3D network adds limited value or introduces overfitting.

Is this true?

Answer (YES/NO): YES